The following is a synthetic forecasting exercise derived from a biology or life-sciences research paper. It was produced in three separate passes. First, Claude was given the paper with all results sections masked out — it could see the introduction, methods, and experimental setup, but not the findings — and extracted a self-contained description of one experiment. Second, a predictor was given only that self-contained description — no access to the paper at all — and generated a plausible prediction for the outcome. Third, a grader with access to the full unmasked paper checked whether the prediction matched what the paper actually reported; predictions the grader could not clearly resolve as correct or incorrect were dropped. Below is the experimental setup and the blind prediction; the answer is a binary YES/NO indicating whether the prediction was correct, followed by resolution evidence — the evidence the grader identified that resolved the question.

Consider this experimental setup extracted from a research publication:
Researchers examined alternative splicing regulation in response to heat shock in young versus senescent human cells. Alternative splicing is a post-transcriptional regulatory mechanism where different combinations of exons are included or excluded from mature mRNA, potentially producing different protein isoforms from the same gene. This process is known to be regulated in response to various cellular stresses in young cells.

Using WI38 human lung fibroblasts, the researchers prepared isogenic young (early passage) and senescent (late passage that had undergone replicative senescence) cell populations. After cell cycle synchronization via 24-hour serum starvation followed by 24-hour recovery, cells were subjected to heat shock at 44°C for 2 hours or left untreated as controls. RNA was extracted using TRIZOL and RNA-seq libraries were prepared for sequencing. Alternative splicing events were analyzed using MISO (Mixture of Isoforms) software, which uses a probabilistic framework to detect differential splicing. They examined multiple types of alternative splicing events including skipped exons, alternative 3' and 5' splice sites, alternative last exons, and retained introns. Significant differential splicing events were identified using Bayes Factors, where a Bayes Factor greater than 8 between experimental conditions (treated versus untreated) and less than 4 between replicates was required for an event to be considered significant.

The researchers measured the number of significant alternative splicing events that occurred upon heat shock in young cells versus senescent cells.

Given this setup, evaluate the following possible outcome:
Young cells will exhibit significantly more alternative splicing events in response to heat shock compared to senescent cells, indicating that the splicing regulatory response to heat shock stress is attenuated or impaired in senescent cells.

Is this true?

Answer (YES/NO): YES